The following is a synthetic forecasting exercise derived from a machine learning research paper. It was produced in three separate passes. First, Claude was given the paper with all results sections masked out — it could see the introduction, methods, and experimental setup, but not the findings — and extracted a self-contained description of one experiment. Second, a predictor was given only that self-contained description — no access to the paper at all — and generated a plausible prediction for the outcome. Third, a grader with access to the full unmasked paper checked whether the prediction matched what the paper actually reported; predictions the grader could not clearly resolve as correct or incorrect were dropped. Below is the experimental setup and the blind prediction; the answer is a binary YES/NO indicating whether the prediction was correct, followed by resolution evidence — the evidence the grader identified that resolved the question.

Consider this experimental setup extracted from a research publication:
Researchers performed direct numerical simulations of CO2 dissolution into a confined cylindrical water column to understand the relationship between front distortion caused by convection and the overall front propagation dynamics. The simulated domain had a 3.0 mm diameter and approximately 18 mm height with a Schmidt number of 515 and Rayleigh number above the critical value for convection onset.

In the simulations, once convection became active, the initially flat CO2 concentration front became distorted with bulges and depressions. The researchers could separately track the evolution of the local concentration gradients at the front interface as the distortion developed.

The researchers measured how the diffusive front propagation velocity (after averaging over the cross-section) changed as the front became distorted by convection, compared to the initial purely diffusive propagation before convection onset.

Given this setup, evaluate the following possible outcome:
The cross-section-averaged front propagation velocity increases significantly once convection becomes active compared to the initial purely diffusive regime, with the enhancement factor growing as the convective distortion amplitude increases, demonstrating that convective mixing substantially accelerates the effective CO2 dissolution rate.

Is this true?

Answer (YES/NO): YES